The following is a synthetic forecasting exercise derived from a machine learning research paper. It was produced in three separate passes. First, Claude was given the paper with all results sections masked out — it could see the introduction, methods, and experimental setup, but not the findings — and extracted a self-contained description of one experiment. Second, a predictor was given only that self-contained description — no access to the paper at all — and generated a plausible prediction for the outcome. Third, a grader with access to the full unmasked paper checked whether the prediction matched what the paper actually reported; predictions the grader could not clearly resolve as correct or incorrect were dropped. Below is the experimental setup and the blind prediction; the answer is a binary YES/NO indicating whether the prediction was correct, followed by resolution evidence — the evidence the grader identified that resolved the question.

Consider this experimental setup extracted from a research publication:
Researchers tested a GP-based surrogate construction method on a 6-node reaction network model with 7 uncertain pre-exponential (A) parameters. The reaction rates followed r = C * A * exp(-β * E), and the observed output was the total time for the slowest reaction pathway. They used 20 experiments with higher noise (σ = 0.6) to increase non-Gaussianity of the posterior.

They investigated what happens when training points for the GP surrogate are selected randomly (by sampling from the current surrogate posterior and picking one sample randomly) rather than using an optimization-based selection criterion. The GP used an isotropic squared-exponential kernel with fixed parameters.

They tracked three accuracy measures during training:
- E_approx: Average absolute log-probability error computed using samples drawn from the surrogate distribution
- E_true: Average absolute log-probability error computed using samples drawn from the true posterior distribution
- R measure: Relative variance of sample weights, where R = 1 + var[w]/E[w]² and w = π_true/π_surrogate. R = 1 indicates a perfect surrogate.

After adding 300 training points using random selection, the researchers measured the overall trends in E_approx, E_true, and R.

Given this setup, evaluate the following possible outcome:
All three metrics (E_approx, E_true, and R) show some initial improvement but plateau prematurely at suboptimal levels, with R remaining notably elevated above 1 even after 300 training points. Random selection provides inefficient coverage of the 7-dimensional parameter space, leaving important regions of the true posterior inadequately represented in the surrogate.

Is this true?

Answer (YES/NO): NO